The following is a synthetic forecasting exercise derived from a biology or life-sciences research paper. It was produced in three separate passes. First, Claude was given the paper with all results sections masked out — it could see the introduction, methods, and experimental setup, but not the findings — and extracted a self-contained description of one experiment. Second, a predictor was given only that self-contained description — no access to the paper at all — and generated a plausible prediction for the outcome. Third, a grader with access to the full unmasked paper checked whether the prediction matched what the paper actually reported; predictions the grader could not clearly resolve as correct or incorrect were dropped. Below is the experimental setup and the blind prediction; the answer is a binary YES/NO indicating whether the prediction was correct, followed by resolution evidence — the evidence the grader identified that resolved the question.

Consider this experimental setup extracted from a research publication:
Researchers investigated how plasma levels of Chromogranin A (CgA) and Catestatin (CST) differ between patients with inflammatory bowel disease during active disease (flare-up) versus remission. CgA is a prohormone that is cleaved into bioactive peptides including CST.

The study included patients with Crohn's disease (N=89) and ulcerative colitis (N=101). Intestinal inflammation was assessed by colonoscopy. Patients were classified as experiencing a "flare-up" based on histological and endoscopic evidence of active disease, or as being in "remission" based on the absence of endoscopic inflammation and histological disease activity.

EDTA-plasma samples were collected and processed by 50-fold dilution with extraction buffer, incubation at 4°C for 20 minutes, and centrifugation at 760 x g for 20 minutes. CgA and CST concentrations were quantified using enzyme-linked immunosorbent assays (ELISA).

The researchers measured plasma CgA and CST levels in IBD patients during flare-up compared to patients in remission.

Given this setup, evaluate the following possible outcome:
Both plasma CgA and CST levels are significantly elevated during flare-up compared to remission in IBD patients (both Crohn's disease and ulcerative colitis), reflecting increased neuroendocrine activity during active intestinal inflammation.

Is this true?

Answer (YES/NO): NO